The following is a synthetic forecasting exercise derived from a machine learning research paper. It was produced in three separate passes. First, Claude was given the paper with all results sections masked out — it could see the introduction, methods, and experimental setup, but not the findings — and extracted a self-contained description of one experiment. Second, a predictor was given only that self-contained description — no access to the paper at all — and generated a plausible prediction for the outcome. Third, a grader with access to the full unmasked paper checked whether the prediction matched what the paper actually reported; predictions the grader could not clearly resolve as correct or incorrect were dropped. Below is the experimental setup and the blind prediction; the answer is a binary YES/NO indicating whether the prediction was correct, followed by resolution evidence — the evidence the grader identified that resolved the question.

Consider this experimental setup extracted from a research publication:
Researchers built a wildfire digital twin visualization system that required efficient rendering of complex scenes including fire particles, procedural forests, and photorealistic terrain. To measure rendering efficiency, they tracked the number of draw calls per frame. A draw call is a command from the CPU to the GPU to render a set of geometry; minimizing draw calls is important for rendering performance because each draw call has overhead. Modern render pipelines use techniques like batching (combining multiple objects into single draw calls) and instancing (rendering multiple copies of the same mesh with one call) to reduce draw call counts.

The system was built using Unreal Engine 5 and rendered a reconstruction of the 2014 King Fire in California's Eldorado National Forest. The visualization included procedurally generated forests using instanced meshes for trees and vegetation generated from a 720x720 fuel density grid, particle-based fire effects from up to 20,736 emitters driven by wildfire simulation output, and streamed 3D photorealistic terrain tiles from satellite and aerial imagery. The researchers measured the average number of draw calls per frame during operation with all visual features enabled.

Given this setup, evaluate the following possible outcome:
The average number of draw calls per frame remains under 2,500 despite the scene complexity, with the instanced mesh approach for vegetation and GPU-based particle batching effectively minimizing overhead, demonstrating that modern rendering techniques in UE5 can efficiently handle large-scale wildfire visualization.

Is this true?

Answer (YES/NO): NO